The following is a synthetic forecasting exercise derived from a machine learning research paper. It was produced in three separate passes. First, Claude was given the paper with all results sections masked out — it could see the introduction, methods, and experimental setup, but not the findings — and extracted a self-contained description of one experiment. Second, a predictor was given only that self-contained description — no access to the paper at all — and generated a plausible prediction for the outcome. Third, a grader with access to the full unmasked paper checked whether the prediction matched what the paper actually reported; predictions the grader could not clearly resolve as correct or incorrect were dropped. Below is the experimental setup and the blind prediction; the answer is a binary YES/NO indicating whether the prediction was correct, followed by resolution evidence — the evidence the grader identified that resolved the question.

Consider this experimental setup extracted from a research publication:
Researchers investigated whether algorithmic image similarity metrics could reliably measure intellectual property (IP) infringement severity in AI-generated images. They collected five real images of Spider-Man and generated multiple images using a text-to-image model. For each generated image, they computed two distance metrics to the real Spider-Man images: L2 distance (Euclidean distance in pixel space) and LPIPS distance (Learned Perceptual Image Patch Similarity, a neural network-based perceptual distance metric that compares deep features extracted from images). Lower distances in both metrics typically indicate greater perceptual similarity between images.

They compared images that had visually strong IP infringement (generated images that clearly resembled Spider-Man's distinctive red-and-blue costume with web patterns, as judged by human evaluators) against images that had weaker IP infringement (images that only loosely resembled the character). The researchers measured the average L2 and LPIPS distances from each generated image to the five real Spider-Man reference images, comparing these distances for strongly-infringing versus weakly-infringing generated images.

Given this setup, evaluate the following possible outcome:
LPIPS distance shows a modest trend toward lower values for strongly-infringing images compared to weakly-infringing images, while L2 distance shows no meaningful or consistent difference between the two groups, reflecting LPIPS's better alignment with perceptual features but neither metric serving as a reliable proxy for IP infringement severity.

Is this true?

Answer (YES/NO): NO